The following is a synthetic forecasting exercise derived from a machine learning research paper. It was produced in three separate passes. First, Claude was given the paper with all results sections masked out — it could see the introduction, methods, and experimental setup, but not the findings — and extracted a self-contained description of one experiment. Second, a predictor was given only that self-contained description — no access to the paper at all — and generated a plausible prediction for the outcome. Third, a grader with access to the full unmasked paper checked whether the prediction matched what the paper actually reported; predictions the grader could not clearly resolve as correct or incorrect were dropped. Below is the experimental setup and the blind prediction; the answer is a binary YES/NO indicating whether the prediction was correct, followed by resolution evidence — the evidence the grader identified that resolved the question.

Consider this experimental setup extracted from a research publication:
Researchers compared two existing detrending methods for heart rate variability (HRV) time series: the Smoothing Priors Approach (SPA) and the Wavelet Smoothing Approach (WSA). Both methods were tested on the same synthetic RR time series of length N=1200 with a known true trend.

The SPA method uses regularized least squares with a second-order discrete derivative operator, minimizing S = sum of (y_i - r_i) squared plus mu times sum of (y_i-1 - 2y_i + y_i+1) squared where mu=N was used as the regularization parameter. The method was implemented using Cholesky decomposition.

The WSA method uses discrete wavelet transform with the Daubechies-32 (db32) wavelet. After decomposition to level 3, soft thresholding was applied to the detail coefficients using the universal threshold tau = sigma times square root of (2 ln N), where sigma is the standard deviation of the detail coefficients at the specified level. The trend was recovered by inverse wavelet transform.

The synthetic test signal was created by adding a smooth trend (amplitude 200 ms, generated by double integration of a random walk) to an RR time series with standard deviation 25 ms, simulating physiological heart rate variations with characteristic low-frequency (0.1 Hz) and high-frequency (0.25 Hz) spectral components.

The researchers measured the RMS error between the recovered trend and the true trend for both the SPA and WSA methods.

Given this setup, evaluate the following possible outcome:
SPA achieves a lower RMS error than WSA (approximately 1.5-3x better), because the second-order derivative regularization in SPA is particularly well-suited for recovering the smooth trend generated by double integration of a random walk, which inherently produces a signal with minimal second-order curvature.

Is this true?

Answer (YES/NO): NO